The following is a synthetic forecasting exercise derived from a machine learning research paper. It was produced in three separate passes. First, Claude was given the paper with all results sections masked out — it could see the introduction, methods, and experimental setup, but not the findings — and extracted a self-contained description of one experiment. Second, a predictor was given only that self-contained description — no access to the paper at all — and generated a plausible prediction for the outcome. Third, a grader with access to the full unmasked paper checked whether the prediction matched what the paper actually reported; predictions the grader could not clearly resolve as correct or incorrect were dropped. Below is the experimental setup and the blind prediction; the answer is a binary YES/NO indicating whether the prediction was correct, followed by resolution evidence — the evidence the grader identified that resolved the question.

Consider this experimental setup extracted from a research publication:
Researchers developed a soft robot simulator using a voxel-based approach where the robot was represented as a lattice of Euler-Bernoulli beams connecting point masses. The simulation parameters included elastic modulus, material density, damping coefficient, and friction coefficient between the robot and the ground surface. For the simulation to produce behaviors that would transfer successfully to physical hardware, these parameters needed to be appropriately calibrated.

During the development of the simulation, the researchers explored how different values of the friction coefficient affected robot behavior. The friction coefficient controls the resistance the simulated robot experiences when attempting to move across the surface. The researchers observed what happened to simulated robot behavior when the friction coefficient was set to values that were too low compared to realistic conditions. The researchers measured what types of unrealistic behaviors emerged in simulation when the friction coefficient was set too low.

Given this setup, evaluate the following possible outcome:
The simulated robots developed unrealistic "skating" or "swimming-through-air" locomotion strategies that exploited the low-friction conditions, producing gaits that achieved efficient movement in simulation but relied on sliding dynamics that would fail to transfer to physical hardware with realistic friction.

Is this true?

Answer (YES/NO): NO